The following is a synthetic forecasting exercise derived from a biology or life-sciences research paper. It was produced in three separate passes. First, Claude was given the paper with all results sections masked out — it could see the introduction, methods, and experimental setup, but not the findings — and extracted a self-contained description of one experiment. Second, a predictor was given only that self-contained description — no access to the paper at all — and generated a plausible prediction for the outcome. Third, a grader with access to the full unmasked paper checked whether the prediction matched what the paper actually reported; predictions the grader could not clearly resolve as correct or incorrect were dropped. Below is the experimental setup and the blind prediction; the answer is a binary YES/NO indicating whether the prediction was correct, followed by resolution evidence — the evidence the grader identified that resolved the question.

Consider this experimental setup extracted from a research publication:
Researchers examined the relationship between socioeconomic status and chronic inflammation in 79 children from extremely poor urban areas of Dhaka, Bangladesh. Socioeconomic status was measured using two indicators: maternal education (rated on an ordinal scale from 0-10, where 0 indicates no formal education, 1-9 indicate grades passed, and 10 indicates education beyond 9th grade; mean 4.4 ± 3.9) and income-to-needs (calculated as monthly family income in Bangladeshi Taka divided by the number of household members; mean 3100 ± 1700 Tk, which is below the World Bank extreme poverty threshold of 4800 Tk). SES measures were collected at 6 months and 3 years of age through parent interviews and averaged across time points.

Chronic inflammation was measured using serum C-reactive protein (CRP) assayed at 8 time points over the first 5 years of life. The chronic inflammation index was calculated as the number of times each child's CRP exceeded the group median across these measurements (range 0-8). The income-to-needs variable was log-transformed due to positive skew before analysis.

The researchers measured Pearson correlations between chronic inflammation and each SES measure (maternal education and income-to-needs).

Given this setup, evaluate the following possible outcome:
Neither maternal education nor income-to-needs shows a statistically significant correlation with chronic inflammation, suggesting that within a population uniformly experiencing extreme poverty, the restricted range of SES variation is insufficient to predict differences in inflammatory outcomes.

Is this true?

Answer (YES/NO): NO